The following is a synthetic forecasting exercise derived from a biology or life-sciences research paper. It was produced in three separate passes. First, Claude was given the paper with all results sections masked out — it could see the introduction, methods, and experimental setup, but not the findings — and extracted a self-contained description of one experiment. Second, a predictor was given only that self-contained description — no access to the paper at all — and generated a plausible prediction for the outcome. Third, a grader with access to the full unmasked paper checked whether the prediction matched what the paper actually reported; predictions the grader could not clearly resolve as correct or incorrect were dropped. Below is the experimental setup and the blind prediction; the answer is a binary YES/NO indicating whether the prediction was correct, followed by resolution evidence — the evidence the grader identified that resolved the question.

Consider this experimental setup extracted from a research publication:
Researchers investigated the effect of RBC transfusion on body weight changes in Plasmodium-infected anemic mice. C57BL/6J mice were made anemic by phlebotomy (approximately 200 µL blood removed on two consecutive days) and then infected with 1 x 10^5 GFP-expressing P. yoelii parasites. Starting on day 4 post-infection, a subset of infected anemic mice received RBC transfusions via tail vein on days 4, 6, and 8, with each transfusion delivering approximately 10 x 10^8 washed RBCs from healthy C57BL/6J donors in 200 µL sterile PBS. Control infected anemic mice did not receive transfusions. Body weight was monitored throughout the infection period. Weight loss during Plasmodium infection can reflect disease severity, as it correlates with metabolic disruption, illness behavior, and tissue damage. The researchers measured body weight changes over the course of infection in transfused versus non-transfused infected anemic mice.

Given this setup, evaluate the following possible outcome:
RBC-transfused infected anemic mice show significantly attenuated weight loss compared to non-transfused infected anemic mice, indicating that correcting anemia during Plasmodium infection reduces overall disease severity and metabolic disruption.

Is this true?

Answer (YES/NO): YES